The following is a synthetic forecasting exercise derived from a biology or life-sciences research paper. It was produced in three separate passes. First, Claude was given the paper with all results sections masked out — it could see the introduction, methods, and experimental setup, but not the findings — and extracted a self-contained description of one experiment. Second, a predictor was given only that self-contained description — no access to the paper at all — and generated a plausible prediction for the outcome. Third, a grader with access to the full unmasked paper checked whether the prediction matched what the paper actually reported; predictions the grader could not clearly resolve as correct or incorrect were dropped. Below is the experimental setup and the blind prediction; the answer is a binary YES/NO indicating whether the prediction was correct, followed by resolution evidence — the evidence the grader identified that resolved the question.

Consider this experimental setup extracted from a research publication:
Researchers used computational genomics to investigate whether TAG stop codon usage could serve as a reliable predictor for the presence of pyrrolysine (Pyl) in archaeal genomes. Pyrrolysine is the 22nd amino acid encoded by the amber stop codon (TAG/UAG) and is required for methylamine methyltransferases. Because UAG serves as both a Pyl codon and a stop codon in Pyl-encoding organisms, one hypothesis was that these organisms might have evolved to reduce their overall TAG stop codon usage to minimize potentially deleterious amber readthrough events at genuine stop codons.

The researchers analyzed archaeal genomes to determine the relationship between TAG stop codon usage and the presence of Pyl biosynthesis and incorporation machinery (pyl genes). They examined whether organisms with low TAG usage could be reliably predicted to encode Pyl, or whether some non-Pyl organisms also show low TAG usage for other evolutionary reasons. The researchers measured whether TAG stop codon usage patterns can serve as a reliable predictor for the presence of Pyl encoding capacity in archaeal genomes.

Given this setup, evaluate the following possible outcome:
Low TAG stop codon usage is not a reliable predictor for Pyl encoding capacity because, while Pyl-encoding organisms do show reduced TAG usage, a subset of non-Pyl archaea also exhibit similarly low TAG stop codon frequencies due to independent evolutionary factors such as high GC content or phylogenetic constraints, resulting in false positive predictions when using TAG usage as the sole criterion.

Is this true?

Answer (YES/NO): NO